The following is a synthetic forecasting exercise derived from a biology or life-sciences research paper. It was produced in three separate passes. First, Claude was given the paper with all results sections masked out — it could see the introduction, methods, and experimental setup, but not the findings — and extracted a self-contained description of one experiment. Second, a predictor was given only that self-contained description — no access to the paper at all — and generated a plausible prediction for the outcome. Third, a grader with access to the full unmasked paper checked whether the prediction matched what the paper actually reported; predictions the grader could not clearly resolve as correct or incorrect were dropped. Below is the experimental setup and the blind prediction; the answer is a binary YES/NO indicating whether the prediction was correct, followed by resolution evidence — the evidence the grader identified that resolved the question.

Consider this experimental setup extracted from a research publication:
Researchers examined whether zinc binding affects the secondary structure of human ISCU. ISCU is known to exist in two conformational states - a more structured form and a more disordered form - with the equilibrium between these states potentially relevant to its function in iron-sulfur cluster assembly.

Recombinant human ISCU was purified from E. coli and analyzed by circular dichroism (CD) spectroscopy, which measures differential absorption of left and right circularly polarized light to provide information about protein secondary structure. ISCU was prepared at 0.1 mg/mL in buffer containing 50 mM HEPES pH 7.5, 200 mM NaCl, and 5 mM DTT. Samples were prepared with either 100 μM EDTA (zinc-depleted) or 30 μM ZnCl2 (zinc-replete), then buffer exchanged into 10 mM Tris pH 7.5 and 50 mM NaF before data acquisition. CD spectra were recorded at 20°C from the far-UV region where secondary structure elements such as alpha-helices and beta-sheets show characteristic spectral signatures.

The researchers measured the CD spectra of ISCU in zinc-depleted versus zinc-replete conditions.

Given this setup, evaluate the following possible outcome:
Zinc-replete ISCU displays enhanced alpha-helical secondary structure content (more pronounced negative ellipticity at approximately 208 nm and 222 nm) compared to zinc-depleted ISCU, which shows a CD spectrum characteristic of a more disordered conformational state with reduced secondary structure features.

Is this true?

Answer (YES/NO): YES